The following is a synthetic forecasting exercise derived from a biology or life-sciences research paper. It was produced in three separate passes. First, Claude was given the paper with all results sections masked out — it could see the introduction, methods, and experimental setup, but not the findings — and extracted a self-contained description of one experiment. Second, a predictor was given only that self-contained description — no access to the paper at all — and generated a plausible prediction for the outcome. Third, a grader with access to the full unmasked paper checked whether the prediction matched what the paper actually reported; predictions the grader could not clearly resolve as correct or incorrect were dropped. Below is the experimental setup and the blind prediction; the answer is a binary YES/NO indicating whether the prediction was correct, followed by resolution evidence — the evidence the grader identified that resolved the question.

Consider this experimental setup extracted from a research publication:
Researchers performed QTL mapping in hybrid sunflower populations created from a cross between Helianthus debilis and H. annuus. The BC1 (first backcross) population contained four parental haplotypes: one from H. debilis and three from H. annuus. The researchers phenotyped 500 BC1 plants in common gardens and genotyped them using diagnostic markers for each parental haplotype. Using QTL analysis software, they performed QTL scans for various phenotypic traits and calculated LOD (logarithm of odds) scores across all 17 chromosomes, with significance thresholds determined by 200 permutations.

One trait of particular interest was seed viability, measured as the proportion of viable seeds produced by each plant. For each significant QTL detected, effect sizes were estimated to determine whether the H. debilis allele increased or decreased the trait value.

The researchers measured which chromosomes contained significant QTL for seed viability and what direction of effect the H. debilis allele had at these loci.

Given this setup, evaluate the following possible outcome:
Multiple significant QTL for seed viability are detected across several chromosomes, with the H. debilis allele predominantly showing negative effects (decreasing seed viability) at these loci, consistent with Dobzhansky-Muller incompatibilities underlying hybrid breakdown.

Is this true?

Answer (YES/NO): YES